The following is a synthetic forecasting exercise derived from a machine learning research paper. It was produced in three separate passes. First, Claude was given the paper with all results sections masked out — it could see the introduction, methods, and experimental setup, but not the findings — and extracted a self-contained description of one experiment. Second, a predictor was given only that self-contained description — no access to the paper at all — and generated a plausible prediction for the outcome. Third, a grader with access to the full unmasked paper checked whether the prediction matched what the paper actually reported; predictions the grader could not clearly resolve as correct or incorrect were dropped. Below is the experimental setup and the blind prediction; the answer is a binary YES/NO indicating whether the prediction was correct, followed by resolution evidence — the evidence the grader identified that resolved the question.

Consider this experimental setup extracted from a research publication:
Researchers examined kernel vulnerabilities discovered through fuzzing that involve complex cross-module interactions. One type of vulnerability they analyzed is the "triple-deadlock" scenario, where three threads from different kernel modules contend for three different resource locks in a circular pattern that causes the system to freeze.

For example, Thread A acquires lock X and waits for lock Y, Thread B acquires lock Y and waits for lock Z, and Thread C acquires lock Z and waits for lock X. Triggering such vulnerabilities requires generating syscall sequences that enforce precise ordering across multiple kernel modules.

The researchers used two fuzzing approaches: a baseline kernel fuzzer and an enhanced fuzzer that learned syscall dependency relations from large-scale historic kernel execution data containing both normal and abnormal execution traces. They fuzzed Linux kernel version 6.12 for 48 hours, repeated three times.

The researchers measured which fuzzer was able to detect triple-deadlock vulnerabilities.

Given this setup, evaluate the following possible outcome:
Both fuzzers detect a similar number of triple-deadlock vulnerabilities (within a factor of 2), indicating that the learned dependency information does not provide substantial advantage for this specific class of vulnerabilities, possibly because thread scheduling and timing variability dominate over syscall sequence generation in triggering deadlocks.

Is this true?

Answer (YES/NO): NO